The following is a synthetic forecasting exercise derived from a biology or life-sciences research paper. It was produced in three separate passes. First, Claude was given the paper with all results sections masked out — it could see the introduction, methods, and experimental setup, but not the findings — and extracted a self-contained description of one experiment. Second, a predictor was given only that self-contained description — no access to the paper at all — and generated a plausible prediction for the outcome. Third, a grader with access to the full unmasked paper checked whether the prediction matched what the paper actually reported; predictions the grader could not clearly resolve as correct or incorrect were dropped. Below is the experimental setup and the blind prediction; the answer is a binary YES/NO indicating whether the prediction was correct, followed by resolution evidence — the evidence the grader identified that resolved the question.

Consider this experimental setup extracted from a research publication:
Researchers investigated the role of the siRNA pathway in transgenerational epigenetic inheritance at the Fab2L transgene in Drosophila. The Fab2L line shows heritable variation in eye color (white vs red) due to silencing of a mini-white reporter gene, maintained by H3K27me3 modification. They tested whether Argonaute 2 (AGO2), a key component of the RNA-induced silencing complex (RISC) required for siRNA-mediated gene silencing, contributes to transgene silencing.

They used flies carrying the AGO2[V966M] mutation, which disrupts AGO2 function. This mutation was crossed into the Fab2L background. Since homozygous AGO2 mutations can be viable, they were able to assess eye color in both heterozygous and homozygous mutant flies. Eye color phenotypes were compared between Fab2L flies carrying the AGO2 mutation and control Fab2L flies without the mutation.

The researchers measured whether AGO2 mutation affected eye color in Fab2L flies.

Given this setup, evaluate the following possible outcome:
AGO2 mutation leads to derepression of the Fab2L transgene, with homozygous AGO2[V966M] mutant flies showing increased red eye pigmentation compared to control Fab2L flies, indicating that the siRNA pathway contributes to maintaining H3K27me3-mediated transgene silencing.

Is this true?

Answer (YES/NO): NO